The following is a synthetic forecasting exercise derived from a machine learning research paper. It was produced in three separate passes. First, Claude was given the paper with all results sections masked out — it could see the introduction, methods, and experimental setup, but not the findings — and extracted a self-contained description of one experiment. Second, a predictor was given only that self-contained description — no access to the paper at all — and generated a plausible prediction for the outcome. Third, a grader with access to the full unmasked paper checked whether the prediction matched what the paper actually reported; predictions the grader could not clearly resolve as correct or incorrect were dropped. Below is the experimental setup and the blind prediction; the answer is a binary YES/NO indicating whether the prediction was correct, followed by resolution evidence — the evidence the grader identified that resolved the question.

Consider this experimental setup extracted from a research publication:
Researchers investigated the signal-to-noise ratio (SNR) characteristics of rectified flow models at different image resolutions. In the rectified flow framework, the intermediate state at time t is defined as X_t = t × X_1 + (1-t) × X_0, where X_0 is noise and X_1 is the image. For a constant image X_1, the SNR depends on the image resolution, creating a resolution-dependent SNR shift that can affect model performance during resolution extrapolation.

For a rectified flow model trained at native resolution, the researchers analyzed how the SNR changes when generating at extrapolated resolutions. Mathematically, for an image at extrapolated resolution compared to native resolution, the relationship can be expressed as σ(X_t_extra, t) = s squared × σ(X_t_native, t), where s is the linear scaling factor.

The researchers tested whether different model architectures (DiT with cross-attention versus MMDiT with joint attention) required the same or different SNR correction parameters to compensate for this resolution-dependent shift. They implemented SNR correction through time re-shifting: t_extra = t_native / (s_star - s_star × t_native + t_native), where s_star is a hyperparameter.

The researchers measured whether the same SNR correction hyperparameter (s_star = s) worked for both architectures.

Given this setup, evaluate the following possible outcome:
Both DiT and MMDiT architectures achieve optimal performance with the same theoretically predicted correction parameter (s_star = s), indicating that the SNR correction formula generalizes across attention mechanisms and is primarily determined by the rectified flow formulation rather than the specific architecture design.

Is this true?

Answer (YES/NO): NO